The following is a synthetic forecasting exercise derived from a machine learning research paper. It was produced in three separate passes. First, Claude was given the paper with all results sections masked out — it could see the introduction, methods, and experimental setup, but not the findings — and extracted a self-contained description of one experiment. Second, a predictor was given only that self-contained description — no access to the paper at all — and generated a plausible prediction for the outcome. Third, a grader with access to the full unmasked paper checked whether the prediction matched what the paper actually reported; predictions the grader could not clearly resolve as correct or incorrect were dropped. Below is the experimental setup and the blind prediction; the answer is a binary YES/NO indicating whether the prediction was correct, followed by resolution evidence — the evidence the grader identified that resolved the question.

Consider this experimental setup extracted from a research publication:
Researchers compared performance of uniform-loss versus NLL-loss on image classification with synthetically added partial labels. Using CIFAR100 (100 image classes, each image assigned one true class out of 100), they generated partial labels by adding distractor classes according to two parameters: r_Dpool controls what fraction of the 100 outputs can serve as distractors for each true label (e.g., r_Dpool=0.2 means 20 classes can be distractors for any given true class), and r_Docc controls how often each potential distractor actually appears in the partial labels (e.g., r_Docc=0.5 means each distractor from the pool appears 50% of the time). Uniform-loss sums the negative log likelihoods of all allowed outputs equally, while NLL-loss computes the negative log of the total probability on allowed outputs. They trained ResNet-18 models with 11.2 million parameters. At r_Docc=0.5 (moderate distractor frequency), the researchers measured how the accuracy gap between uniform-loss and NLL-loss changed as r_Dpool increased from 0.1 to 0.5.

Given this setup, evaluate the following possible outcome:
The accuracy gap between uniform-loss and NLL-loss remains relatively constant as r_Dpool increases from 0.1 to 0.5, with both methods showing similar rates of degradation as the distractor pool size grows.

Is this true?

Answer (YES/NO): NO